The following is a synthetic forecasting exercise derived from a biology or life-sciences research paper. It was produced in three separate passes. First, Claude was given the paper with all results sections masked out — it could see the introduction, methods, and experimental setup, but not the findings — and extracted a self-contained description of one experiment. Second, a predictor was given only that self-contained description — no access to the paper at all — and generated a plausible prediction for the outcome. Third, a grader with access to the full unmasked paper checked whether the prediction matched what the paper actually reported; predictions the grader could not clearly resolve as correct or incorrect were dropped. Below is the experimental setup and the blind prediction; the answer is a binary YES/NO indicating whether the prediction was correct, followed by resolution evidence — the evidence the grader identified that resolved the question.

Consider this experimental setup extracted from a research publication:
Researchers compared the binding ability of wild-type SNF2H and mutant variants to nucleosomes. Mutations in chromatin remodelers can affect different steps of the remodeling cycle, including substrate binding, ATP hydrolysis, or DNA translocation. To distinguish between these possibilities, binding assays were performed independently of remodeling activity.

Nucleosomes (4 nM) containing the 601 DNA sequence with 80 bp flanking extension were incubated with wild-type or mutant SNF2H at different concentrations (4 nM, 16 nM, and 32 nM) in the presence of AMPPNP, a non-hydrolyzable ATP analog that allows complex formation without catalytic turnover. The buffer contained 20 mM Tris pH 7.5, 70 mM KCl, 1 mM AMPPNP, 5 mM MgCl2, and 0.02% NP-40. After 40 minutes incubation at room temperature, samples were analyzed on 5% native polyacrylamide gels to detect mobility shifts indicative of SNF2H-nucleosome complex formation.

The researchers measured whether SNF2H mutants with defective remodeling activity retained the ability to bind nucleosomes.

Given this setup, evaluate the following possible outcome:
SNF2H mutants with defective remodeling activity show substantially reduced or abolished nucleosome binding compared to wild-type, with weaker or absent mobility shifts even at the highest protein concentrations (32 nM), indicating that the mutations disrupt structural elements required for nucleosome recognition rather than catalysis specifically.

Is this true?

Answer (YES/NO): NO